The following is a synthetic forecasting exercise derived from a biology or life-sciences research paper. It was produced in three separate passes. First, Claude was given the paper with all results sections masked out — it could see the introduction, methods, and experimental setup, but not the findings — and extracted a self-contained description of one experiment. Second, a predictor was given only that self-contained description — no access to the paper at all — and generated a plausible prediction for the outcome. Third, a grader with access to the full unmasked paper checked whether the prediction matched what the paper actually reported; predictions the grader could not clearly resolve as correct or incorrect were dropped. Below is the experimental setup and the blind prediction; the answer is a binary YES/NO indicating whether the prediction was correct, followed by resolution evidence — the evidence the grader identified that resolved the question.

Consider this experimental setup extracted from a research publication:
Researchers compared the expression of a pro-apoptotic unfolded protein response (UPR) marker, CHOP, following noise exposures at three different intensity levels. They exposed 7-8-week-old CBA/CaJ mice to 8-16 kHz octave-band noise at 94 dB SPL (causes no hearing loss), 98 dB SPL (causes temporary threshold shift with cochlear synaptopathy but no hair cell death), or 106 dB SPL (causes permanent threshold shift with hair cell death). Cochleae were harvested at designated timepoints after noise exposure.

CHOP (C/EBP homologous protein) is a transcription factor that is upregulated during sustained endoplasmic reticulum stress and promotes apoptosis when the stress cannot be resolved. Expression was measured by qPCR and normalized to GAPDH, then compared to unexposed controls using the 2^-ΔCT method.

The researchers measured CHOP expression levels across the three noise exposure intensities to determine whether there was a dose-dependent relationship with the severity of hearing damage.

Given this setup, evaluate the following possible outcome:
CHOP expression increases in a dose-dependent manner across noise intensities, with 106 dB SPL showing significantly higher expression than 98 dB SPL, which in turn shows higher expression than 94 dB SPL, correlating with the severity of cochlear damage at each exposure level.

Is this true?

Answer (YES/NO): NO